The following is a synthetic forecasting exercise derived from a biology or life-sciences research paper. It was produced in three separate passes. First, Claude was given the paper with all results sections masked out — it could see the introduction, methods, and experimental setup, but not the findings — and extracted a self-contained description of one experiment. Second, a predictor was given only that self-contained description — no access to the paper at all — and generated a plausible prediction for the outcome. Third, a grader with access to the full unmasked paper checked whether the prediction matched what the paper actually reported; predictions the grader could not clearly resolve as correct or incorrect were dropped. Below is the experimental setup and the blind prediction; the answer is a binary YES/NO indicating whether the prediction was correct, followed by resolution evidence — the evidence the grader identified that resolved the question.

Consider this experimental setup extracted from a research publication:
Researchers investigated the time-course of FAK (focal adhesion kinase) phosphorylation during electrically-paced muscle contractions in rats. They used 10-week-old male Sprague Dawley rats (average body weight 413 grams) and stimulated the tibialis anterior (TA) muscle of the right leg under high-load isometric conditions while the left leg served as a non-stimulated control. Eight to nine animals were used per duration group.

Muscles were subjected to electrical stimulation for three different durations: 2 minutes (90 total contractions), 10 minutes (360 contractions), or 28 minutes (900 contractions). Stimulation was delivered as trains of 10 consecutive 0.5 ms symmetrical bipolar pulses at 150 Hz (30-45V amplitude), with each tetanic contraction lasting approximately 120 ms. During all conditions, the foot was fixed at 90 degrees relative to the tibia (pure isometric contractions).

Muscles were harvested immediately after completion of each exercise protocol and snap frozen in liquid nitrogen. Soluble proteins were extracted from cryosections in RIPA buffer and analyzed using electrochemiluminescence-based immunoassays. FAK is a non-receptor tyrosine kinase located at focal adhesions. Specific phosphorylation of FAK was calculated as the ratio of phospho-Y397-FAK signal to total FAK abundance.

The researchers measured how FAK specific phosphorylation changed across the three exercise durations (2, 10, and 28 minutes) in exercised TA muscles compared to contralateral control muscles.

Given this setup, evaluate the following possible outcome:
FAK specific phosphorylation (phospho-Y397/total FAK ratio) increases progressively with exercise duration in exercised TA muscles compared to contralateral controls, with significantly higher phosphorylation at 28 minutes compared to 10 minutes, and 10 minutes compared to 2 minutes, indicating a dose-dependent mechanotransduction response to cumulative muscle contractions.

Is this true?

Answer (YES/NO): NO